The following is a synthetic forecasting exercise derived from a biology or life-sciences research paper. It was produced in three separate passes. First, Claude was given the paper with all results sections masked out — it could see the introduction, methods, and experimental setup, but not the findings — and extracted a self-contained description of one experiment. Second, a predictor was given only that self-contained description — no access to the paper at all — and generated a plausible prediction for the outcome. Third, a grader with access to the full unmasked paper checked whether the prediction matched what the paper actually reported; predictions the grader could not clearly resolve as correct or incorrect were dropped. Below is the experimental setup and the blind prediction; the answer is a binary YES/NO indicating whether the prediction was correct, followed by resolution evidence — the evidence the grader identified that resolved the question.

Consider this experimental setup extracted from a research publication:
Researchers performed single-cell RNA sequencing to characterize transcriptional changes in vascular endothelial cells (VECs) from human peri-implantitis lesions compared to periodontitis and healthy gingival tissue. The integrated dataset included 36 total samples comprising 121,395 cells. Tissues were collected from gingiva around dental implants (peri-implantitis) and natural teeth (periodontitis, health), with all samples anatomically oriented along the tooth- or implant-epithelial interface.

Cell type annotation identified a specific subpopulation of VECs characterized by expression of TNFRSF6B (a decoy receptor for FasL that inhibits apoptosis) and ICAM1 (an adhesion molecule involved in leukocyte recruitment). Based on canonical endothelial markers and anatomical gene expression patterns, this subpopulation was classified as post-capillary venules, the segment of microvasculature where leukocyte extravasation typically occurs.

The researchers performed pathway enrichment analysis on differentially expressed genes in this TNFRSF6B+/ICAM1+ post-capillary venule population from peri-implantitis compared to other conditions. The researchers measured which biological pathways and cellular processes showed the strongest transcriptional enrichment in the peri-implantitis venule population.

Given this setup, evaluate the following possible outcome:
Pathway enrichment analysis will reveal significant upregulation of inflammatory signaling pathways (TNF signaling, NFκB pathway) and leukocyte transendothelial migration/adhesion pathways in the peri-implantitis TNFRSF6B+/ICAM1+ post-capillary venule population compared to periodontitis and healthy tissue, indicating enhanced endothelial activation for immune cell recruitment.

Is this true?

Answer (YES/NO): NO